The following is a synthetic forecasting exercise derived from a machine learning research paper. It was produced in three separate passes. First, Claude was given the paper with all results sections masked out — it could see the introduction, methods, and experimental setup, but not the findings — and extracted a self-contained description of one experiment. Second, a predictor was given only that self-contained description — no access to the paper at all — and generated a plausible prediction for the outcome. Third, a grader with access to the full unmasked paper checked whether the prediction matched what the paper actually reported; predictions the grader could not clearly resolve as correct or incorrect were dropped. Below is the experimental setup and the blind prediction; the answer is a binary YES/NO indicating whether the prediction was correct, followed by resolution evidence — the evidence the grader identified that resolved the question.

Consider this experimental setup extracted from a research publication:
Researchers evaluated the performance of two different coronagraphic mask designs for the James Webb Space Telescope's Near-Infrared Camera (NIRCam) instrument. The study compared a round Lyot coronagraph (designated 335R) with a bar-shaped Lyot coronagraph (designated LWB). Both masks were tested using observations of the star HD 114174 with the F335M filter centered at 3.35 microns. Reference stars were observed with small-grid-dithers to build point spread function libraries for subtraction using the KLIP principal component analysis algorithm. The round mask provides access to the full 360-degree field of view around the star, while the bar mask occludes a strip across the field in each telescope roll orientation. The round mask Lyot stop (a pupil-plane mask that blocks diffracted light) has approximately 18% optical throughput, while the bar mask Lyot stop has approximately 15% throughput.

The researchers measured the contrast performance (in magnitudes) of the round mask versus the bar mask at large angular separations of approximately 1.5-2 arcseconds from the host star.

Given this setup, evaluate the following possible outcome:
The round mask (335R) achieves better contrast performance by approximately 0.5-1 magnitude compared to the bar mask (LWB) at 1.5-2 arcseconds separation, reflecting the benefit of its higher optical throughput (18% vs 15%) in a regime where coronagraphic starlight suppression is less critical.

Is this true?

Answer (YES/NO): YES